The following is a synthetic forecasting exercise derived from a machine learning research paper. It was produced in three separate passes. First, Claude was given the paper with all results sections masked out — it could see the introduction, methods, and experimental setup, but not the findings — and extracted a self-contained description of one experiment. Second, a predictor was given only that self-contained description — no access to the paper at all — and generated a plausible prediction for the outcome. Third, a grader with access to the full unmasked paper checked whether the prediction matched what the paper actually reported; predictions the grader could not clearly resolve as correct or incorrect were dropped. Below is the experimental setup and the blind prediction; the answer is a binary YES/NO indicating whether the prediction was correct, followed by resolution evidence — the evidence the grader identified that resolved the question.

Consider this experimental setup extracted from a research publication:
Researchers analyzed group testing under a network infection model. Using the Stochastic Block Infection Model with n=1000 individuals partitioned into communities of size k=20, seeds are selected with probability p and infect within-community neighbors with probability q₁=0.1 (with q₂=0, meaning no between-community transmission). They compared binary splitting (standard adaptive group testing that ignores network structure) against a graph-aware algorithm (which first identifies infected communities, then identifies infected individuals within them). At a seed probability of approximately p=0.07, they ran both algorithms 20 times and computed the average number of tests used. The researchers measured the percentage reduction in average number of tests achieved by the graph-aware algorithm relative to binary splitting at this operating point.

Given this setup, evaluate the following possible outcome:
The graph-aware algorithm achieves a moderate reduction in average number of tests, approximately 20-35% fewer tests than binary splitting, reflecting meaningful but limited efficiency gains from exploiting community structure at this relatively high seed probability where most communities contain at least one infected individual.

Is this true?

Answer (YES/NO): NO